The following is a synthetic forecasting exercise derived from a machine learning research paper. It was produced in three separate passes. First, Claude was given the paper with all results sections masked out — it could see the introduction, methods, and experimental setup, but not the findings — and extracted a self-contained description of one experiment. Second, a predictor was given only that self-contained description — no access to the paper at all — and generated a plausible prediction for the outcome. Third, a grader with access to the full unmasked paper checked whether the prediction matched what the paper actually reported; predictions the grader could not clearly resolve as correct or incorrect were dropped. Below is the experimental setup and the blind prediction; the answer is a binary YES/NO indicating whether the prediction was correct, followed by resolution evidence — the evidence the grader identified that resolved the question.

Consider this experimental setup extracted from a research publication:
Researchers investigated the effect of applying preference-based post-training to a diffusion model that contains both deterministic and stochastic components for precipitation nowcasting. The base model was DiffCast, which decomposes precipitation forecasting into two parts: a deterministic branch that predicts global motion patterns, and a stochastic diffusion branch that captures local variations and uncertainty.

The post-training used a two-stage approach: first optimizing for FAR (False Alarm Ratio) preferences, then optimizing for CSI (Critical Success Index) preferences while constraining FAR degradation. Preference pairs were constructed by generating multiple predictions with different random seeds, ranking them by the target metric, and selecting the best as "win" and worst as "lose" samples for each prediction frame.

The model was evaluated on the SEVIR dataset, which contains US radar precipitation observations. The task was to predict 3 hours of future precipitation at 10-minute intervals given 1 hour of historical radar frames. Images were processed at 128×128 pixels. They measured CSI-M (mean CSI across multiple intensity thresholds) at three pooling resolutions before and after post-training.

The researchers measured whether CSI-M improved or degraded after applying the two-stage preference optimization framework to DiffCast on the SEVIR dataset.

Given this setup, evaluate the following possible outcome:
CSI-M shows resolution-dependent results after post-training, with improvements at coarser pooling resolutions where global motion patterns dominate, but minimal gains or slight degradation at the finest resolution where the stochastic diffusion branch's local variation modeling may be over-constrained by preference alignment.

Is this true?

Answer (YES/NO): NO